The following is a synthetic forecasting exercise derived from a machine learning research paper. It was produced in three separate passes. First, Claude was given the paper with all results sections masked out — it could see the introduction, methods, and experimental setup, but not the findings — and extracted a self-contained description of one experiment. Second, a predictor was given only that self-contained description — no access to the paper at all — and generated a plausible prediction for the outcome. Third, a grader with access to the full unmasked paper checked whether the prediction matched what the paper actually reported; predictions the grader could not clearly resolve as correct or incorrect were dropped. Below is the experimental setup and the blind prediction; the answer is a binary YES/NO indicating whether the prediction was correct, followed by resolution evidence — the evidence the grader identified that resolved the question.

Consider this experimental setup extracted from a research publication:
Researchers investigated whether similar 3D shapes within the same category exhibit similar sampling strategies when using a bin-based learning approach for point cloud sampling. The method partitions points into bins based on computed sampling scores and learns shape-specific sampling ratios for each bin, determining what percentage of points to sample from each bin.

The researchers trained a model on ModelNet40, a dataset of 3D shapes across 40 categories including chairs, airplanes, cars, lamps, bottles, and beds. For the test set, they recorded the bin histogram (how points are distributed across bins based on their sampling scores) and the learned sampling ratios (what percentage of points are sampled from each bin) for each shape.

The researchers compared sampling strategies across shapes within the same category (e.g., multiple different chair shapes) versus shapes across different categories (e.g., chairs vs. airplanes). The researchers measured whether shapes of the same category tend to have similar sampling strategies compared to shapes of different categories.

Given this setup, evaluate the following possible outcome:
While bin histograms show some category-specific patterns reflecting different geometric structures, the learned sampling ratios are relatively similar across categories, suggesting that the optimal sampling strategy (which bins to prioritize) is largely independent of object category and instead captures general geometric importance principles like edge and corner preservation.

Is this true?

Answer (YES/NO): NO